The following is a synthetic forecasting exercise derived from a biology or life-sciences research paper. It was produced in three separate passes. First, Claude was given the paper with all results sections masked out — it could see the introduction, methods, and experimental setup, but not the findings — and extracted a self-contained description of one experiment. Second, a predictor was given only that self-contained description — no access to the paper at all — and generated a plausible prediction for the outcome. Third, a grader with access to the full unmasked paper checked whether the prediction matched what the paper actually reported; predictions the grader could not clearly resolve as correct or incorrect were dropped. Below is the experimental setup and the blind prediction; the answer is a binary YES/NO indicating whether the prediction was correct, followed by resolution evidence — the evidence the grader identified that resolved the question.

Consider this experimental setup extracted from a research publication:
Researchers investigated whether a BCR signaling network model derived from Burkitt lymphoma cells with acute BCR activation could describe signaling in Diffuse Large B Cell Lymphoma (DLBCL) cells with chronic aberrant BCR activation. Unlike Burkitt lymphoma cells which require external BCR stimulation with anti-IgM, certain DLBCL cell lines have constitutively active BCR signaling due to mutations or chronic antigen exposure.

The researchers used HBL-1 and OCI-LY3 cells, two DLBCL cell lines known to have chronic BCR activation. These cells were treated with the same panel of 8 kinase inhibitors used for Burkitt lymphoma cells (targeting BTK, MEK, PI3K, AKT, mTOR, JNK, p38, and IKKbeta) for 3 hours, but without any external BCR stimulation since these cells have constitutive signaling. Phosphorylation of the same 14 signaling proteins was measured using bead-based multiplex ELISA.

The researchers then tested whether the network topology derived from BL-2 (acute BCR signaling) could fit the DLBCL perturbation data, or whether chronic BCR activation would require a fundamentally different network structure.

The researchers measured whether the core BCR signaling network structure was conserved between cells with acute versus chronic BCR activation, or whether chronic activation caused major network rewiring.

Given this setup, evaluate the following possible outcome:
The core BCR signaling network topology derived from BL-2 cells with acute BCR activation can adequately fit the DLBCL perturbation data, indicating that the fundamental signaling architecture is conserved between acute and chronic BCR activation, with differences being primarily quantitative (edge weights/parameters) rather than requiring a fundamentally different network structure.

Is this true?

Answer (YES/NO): YES